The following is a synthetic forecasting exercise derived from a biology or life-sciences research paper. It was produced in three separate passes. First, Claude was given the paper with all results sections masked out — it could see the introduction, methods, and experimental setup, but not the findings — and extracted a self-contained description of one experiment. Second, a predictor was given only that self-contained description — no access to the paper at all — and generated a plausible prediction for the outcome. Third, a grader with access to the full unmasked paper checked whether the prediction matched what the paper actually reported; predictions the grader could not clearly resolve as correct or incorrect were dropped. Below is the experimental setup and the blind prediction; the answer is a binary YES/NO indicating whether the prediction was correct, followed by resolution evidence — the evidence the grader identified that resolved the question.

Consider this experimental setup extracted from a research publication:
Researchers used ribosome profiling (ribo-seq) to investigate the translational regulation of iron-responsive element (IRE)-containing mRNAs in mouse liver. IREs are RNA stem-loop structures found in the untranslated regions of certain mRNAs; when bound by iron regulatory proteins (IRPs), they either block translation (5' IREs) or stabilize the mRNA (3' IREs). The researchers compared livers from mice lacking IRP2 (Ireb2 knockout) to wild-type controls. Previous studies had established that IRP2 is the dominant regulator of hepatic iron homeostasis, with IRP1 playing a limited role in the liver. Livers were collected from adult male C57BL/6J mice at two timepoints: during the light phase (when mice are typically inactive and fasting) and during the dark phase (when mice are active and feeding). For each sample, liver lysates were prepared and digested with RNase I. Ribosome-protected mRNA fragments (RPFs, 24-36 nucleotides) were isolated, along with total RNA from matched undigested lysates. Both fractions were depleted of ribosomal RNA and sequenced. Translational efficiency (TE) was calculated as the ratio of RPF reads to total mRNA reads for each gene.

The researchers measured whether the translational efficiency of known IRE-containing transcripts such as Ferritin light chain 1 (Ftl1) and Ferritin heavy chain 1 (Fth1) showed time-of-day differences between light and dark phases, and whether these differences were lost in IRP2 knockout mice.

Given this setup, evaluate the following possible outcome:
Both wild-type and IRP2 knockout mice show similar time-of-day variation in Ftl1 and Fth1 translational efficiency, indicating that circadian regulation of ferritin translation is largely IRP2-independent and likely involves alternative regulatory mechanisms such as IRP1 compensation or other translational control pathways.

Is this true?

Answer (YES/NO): NO